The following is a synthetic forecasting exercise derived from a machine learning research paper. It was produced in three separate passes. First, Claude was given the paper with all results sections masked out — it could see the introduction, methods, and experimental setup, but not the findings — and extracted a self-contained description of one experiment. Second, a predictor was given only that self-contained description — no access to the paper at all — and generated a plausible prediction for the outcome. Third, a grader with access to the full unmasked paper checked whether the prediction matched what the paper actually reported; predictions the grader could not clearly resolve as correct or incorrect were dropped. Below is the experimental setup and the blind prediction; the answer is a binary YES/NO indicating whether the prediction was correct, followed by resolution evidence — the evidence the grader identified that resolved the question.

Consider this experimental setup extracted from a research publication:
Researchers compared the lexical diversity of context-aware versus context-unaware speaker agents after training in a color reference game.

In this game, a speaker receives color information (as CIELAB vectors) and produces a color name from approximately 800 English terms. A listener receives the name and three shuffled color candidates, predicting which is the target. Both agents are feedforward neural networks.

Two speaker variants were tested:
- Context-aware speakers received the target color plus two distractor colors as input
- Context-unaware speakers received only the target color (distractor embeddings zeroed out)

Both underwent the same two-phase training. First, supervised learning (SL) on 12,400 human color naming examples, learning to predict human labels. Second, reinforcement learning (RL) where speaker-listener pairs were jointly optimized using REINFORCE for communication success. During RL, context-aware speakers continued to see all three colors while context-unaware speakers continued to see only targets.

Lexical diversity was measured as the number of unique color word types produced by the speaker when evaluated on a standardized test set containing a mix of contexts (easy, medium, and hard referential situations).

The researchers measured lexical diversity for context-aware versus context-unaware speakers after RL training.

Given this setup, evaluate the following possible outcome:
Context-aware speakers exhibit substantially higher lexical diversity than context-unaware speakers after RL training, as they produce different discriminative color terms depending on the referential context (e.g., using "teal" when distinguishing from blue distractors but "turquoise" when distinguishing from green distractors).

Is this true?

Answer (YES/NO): YES